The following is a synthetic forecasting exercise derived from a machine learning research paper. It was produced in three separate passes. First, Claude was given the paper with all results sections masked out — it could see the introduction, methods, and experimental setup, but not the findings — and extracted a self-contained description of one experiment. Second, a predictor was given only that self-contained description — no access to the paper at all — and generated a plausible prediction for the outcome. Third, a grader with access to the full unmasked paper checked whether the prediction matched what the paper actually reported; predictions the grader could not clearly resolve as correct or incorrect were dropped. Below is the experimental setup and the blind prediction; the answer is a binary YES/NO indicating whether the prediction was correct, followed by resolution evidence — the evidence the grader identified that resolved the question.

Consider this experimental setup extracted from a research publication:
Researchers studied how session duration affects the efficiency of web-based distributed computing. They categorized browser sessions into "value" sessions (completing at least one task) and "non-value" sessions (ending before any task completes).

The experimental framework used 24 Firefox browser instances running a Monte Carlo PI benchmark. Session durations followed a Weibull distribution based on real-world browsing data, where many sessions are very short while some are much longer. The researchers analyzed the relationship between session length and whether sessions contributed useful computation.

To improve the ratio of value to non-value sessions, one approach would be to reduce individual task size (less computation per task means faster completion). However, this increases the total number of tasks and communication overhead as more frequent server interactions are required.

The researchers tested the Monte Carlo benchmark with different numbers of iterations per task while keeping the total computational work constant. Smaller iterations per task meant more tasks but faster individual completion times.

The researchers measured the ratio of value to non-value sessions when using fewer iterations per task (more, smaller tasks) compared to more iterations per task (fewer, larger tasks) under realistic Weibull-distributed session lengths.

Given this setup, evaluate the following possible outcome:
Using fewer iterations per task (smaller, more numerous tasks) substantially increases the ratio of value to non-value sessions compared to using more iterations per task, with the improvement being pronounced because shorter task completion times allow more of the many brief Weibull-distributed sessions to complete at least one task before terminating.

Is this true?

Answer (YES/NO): YES